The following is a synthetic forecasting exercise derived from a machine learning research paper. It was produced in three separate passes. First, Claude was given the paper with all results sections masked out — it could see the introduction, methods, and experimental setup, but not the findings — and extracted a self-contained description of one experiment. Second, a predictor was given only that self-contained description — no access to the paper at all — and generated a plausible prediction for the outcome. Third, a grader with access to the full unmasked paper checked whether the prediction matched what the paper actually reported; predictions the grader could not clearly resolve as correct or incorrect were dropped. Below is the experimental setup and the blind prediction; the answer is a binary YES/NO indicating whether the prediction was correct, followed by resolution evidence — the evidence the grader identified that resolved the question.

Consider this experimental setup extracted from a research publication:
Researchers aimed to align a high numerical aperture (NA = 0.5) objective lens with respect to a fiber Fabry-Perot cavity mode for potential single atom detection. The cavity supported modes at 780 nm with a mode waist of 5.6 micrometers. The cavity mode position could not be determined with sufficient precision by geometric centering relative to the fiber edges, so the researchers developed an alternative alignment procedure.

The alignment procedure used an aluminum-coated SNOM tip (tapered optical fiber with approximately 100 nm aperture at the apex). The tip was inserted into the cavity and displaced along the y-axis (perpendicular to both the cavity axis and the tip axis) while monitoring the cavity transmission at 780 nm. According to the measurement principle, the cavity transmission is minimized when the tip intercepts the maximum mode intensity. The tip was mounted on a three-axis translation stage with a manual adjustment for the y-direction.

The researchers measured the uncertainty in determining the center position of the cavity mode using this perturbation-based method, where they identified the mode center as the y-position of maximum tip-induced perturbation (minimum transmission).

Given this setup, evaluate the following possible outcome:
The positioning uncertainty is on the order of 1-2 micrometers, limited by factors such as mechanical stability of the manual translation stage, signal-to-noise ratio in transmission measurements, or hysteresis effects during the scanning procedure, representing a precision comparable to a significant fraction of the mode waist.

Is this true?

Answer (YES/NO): YES